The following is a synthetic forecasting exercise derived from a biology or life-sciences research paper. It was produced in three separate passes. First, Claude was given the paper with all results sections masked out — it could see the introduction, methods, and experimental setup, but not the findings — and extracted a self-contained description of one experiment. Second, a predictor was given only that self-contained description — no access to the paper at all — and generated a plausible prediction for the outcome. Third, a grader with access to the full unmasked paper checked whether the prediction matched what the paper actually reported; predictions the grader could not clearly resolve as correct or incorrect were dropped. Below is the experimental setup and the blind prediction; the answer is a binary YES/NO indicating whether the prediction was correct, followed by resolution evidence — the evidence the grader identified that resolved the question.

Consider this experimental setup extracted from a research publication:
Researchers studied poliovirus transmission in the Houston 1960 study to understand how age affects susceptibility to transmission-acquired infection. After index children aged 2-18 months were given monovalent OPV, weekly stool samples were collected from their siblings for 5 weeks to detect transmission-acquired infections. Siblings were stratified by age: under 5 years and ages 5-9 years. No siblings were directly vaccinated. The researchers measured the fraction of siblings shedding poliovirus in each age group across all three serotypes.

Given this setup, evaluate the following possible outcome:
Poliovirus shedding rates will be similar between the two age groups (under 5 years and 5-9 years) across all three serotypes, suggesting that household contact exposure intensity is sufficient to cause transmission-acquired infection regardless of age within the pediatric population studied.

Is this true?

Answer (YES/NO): NO